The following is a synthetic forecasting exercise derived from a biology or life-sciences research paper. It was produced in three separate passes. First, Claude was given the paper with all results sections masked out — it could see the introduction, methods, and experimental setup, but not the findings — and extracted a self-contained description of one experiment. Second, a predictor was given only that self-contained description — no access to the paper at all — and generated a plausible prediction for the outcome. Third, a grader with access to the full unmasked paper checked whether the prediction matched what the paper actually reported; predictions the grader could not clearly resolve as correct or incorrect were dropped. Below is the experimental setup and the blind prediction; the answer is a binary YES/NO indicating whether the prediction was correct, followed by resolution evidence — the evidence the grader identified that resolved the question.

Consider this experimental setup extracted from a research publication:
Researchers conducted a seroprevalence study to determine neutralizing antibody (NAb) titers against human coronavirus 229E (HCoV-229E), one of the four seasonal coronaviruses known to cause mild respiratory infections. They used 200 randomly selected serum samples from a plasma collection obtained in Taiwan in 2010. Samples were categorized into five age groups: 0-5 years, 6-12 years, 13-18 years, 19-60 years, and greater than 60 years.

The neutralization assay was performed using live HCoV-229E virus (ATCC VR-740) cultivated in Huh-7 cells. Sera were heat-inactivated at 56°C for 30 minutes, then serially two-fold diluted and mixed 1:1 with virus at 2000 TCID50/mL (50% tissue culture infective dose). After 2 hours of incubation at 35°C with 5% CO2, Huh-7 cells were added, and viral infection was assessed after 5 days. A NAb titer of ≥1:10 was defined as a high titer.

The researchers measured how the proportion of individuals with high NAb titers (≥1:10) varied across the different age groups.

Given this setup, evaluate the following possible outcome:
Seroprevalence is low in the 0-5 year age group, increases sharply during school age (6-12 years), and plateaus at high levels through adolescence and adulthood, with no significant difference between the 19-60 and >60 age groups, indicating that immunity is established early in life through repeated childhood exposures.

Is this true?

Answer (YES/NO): NO